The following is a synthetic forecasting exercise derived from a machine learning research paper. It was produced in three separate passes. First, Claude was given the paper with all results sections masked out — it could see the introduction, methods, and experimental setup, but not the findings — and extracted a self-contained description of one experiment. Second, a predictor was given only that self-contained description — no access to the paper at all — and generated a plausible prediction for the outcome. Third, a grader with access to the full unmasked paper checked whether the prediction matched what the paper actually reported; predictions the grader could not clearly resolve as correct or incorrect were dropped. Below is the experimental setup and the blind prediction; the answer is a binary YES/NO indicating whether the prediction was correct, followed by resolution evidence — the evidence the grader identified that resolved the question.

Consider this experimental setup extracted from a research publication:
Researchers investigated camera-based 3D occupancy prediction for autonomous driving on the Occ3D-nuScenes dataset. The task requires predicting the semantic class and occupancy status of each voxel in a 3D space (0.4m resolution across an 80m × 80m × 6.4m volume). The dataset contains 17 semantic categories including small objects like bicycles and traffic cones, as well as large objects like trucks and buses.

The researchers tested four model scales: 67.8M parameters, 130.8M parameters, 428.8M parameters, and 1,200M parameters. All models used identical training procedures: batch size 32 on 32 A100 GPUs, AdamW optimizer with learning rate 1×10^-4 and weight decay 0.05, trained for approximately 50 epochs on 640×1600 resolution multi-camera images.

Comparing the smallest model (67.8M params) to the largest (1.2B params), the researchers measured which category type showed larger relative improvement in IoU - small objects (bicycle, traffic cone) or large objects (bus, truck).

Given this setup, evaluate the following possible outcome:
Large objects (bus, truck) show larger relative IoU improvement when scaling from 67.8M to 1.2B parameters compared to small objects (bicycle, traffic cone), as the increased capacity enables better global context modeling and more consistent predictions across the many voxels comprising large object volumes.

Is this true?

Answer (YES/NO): NO